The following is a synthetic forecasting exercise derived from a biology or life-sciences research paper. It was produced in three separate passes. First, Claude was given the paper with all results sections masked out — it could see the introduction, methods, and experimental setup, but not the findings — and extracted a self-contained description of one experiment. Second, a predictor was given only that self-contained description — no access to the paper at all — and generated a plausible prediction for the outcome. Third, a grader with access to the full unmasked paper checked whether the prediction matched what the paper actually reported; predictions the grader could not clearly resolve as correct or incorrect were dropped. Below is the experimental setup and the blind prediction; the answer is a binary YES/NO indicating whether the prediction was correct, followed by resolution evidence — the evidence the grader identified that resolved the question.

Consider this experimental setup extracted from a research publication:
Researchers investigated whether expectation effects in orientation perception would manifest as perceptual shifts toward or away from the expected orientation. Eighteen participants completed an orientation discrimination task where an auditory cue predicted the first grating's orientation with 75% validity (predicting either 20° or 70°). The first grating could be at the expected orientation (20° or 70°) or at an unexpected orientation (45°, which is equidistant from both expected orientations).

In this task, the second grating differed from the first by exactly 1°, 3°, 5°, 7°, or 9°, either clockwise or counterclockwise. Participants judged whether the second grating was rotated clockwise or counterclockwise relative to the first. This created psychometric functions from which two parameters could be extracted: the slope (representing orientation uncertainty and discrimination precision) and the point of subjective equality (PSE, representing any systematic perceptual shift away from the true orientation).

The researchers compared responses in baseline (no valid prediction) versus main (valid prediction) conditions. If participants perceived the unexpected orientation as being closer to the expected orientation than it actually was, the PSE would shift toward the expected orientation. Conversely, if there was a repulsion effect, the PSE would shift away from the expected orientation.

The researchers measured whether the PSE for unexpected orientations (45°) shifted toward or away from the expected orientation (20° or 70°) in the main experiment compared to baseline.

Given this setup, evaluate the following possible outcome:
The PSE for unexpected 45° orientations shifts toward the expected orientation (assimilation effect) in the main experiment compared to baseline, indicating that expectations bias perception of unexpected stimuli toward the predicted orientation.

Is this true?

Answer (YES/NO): YES